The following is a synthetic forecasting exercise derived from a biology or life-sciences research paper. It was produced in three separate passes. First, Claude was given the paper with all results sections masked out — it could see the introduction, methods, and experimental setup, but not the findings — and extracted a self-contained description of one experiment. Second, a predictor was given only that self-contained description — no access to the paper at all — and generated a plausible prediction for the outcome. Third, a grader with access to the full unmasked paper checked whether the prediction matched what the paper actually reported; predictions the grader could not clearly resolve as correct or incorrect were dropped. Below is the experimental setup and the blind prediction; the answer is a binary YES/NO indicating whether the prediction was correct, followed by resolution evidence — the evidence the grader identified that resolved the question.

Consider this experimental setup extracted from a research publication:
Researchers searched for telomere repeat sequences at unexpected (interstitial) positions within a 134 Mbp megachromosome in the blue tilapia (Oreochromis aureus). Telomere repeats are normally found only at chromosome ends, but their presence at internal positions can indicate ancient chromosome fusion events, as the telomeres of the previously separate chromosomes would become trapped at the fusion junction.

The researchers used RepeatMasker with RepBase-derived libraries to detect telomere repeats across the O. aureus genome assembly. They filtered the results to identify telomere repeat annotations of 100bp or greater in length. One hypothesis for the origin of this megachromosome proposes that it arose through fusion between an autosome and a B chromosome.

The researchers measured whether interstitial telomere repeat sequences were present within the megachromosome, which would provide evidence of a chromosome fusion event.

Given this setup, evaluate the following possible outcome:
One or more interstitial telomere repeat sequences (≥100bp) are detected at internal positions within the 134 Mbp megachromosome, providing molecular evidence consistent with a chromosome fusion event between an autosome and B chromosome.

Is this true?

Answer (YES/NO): YES